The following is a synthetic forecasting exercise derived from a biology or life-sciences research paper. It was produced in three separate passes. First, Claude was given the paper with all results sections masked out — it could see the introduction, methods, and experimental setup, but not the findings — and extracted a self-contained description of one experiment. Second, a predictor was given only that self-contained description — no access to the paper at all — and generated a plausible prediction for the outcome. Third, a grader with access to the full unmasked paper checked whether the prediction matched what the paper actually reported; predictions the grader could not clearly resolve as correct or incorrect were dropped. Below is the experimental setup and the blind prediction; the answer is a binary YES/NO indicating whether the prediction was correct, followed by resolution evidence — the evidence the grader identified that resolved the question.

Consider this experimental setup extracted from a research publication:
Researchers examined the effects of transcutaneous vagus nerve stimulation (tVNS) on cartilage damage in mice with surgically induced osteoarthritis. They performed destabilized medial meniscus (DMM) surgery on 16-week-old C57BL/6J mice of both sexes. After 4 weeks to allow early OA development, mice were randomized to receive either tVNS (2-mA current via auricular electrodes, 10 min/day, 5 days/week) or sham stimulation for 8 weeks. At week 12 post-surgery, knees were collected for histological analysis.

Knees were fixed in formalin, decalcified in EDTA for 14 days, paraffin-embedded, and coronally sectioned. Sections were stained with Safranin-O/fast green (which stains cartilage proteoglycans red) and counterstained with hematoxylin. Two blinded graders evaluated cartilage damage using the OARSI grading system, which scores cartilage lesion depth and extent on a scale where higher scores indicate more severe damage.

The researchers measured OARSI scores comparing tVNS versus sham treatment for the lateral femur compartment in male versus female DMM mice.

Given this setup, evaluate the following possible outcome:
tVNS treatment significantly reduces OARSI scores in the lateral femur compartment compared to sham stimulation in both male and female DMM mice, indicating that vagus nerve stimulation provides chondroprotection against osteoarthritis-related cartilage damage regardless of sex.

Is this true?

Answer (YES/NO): NO